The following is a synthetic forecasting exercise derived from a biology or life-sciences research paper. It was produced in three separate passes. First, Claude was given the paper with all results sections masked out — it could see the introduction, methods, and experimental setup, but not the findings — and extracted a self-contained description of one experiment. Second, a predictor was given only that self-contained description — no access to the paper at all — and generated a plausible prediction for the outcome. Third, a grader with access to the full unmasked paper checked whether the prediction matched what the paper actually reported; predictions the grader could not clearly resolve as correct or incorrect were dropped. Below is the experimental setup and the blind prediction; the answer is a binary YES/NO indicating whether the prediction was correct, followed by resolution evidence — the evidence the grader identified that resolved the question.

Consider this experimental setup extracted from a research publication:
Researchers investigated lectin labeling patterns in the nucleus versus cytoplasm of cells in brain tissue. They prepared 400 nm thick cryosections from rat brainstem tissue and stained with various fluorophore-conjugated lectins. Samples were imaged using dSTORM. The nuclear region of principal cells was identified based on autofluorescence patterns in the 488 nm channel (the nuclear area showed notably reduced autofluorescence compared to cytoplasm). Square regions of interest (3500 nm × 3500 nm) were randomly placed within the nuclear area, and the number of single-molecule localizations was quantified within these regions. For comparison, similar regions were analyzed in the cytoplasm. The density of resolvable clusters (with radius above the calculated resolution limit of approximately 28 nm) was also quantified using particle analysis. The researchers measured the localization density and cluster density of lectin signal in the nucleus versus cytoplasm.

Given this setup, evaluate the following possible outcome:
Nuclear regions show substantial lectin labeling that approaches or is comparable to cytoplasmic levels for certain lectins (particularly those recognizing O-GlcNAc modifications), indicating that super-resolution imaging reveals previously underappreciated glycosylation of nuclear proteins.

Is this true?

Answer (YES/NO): NO